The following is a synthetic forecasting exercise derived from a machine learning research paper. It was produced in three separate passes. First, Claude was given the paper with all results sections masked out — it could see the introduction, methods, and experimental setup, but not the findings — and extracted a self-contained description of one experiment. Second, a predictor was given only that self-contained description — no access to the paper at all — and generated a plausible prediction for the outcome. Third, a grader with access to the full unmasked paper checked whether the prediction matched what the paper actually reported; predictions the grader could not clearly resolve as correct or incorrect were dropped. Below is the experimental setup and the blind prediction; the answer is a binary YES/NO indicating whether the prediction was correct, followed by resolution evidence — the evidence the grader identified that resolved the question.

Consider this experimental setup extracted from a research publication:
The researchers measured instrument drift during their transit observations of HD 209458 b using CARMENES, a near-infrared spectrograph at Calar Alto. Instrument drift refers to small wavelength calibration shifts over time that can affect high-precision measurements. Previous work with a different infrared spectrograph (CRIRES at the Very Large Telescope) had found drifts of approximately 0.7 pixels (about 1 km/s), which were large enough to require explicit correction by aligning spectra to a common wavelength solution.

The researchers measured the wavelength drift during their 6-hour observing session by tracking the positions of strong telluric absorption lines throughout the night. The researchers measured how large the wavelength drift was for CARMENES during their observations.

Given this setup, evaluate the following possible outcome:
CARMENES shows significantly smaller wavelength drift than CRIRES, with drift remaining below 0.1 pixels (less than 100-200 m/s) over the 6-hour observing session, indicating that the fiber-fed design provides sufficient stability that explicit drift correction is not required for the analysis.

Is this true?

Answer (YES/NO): YES